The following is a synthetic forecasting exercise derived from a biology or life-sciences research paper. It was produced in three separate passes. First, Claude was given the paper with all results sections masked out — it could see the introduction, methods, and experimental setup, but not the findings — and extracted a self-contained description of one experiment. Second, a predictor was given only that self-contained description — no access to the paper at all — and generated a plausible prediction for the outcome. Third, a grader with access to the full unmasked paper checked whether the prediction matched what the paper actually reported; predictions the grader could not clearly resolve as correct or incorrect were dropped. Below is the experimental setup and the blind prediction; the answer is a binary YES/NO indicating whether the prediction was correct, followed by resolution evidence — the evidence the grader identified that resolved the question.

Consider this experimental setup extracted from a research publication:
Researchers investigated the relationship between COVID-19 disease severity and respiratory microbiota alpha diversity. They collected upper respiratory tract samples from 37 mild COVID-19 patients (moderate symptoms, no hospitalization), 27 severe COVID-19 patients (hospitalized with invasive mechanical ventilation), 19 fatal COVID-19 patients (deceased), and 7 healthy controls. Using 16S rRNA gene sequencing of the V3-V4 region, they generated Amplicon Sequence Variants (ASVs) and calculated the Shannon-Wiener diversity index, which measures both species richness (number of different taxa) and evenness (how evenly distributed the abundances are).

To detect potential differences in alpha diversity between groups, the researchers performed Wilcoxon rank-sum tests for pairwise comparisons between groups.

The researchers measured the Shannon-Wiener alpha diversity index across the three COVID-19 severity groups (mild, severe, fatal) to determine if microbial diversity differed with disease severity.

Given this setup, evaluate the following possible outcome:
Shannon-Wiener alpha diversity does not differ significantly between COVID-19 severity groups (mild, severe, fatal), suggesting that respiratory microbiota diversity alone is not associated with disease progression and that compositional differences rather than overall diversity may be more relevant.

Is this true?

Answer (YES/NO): NO